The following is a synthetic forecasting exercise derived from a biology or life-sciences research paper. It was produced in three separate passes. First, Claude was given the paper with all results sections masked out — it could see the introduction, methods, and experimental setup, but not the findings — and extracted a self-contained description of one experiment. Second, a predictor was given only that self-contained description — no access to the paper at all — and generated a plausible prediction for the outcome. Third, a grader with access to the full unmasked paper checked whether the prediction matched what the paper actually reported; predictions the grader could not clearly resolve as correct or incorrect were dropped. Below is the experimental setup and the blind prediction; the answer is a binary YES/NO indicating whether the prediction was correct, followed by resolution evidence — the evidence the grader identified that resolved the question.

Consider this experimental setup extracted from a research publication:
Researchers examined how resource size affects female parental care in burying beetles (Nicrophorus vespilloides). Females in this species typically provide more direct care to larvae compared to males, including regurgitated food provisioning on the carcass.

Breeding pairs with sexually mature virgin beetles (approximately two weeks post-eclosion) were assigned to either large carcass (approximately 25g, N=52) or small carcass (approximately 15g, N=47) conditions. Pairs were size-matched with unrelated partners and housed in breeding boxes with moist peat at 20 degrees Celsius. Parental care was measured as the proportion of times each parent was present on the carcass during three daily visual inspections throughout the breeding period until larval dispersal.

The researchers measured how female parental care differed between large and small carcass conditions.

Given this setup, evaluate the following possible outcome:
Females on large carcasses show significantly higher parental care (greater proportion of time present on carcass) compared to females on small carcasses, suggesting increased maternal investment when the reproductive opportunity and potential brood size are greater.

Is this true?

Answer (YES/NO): NO